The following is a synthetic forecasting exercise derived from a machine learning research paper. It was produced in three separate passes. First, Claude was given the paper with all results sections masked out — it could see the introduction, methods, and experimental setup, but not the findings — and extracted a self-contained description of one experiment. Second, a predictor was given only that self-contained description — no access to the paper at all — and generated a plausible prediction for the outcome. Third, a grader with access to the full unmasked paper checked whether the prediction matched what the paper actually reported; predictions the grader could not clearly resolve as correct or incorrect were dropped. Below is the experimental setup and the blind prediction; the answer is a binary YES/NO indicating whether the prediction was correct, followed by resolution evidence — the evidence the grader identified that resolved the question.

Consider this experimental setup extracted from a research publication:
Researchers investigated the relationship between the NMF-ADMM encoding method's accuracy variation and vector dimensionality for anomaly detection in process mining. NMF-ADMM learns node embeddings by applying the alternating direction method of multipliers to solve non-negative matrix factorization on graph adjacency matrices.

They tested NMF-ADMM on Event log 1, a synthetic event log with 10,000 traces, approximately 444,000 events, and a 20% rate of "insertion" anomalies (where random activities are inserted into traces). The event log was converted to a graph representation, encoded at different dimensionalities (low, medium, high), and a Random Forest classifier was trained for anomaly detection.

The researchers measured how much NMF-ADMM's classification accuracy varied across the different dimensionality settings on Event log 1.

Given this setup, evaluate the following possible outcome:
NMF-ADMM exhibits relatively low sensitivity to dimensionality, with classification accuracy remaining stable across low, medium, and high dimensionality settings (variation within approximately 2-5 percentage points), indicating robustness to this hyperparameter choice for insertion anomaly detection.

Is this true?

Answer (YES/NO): NO